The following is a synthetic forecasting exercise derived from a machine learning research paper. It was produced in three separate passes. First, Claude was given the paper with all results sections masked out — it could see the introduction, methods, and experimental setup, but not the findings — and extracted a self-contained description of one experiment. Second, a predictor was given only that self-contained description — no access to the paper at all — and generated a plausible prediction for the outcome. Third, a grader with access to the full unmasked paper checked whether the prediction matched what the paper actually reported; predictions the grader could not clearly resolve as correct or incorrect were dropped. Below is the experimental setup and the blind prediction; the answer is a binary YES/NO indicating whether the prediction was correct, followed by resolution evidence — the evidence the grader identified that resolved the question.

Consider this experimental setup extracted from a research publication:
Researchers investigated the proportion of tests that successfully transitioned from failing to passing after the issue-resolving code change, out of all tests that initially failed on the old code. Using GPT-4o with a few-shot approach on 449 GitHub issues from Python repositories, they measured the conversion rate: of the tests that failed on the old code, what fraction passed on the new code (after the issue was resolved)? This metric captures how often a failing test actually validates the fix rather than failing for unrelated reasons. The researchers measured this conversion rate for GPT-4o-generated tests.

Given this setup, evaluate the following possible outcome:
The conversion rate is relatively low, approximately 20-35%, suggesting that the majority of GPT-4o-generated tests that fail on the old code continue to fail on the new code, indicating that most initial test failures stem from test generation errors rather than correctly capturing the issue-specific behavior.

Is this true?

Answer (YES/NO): YES